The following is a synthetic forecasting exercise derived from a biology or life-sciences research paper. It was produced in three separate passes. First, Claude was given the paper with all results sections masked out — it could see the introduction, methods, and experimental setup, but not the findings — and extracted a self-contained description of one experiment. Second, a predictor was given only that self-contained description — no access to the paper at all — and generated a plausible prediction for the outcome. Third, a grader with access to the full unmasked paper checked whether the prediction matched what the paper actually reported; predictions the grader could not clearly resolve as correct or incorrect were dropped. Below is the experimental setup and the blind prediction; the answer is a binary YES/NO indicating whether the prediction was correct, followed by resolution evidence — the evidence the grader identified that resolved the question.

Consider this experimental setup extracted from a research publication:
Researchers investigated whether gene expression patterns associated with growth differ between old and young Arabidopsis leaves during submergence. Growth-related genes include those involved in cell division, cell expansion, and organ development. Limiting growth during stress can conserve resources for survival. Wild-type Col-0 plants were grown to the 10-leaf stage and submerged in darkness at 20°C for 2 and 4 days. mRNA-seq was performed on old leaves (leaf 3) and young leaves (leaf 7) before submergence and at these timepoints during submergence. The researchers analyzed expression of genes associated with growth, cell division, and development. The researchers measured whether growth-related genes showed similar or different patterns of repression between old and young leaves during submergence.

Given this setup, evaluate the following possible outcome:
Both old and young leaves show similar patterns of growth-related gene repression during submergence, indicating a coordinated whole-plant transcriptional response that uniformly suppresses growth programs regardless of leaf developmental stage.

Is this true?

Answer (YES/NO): NO